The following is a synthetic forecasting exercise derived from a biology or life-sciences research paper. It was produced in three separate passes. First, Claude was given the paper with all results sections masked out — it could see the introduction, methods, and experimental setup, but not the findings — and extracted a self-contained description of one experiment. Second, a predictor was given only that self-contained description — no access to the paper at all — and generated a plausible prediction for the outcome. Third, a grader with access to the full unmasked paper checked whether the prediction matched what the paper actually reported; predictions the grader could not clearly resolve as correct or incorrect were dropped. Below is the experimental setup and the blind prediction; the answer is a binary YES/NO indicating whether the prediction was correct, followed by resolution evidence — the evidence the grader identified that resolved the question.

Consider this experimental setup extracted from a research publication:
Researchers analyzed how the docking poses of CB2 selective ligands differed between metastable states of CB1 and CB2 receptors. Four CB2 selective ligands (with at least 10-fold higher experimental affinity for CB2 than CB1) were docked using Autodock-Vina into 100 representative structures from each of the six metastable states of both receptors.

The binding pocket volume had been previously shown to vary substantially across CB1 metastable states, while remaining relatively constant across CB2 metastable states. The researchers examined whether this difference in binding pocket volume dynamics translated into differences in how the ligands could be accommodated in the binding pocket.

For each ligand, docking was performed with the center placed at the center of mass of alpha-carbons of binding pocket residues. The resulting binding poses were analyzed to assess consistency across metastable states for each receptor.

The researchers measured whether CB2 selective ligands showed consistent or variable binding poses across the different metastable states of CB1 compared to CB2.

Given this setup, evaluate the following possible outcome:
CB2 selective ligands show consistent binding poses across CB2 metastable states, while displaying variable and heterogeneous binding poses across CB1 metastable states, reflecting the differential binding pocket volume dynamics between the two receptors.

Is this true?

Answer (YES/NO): NO